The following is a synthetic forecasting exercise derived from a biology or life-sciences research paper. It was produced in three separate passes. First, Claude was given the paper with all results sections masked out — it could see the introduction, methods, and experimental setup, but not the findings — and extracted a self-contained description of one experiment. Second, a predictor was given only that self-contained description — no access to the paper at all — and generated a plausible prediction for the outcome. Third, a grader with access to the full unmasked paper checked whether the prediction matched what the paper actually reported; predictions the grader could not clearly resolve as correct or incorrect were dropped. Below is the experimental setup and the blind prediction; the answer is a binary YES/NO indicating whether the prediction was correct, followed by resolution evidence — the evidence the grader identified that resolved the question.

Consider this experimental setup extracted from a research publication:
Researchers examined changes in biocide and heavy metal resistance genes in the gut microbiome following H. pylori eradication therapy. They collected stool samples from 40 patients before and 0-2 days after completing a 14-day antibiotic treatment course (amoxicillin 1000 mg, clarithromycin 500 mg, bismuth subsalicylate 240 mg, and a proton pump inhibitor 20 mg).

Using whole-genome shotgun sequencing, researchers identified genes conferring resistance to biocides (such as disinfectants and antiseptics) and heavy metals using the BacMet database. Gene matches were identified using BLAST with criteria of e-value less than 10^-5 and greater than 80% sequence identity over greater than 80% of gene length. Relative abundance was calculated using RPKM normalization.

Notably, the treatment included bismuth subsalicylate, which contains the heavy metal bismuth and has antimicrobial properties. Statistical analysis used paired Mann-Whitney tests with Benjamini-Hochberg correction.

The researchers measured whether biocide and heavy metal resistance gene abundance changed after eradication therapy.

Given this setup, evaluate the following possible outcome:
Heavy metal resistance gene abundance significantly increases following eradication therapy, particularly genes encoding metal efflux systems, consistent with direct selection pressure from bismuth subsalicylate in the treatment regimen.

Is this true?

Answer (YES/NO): NO